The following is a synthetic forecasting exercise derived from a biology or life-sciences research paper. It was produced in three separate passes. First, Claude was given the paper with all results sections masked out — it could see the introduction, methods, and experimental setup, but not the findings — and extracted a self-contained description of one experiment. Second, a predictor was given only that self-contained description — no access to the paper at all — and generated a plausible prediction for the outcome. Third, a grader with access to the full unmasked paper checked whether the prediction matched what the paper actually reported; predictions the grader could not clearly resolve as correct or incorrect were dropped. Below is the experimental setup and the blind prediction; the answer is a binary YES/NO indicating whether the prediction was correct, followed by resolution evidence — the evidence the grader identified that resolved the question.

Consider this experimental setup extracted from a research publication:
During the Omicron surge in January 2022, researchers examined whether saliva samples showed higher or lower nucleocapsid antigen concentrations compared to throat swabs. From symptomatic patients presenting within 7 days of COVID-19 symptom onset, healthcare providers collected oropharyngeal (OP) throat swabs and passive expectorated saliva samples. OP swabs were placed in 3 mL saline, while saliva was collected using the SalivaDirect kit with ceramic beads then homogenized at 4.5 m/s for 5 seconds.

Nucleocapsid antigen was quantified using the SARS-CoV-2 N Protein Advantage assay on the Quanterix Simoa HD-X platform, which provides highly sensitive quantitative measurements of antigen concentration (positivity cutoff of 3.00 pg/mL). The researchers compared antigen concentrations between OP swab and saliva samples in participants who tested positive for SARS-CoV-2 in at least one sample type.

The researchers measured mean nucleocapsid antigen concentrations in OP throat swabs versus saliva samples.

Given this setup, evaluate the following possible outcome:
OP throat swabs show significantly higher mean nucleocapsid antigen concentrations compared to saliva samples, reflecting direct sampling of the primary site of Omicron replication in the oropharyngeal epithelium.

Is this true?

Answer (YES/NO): NO